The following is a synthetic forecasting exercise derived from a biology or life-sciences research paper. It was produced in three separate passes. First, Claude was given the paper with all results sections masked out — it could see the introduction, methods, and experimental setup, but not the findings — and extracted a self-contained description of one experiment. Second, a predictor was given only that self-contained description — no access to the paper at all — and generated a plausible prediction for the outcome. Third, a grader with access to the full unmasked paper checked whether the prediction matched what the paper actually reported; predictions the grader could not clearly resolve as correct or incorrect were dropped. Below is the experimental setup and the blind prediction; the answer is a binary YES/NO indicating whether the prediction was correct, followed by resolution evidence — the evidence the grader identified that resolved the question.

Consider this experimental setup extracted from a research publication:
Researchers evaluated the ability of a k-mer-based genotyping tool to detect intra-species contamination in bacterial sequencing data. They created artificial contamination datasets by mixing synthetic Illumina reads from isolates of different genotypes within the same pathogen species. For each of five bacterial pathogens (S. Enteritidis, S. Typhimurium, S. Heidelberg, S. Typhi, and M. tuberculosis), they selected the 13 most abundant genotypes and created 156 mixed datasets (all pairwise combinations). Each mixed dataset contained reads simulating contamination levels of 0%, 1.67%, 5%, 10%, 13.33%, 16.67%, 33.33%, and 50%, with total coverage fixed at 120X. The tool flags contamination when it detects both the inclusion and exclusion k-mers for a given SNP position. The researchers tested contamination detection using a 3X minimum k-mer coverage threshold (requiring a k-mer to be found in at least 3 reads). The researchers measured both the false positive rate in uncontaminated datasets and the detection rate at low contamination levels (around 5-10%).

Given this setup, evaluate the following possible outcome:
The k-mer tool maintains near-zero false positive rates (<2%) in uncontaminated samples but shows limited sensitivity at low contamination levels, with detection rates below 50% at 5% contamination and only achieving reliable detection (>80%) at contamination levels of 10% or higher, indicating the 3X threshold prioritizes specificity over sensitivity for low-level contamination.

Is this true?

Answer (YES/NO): NO